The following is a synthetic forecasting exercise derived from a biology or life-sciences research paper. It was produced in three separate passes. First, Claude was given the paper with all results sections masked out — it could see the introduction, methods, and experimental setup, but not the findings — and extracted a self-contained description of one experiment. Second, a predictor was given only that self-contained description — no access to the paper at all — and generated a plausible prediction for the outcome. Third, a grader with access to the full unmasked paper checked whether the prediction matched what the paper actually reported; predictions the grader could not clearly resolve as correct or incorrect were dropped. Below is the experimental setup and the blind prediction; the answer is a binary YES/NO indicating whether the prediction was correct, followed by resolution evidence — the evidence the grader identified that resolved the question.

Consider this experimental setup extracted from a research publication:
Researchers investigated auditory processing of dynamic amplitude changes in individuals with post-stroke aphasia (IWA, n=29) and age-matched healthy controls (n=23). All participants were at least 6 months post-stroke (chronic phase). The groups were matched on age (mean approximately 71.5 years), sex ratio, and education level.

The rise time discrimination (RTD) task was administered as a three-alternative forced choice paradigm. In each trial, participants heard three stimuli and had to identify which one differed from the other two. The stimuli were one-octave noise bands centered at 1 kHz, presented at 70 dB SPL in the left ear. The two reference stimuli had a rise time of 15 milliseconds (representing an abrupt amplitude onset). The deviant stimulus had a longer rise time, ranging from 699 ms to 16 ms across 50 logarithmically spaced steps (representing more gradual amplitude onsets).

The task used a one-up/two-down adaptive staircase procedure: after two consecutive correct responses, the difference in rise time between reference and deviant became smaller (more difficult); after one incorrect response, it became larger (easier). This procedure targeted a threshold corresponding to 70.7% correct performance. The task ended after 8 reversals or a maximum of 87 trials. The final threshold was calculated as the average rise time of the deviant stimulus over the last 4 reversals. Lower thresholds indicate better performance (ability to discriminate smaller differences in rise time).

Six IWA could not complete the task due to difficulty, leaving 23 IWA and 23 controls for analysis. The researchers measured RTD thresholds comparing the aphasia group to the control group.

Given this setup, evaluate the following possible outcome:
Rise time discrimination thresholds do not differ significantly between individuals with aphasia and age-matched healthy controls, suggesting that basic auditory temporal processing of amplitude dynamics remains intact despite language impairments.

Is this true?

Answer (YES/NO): NO